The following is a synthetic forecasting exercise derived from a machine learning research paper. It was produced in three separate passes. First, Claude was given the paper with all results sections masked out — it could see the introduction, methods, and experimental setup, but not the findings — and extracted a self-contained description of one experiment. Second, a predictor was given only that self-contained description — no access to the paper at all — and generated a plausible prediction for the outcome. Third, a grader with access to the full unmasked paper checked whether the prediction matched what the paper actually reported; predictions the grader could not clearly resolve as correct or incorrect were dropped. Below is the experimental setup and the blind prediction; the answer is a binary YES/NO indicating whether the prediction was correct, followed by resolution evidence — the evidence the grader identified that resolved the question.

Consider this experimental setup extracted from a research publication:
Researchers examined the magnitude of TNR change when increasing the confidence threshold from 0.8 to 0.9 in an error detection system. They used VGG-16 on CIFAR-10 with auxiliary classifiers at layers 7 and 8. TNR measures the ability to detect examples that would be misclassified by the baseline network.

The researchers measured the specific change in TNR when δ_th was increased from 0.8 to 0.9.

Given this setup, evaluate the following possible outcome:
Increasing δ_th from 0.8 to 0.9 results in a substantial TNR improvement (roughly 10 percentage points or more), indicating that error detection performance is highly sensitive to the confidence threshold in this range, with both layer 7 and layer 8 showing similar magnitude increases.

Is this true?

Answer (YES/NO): NO